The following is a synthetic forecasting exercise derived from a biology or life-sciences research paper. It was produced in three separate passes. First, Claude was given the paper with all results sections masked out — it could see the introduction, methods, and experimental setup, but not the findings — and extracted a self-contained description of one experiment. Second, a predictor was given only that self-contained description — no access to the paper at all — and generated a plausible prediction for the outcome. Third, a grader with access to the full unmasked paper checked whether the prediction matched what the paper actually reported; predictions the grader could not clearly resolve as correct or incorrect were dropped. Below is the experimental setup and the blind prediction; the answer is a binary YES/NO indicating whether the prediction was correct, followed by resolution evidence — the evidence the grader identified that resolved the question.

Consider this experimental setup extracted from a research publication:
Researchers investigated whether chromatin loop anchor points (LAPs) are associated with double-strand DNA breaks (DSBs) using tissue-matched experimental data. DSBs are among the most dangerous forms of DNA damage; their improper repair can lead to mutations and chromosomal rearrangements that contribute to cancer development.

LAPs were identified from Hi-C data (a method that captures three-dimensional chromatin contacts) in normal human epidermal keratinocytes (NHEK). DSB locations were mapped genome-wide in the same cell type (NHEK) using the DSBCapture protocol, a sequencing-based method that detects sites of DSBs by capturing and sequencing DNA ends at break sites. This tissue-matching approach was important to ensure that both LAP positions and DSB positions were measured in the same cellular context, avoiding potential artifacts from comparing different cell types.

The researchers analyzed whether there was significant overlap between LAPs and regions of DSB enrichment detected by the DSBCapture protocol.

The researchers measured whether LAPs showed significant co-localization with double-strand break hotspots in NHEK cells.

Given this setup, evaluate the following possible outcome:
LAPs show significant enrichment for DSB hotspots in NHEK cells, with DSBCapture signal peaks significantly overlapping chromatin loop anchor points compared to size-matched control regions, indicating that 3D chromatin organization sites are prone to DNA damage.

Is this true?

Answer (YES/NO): YES